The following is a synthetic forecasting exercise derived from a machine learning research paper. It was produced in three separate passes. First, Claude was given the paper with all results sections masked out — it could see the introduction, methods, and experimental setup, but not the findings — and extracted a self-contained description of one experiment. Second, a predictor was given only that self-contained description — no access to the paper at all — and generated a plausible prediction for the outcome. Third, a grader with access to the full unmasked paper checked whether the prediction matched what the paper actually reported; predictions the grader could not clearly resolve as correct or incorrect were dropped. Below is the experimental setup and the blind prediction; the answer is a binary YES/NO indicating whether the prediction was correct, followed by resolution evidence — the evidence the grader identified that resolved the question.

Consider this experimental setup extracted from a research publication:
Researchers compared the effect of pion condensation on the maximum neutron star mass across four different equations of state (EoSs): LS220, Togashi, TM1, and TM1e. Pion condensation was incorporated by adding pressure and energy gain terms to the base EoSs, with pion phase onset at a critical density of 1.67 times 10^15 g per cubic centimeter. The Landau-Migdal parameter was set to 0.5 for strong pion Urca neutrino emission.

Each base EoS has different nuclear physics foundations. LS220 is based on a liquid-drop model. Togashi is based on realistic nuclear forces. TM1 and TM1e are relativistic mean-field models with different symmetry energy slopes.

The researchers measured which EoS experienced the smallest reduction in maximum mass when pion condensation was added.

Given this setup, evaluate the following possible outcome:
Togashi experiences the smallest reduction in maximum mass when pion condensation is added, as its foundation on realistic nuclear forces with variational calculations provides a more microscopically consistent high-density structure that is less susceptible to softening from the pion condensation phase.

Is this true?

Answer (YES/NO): YES